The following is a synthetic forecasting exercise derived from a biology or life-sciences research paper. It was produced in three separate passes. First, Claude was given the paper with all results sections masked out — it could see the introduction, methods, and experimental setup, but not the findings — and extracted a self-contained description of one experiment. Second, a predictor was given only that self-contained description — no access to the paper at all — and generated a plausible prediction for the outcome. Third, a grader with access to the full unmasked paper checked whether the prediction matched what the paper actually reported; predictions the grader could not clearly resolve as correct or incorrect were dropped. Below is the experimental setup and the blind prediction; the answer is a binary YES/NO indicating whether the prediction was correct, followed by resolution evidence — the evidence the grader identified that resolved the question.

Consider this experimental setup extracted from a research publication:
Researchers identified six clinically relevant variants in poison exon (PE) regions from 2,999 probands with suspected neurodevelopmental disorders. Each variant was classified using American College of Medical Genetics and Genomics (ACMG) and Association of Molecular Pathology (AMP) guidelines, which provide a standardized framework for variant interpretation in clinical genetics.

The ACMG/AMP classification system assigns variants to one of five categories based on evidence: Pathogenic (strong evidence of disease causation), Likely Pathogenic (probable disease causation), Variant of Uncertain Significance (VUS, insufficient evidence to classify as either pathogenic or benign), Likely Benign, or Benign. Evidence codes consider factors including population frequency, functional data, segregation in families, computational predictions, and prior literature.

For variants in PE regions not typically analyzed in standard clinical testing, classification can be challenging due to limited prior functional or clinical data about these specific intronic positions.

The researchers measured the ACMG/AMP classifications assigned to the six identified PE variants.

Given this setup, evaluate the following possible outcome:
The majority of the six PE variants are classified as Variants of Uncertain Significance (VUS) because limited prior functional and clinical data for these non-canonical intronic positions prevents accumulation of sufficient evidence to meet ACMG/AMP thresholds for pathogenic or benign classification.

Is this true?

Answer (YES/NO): YES